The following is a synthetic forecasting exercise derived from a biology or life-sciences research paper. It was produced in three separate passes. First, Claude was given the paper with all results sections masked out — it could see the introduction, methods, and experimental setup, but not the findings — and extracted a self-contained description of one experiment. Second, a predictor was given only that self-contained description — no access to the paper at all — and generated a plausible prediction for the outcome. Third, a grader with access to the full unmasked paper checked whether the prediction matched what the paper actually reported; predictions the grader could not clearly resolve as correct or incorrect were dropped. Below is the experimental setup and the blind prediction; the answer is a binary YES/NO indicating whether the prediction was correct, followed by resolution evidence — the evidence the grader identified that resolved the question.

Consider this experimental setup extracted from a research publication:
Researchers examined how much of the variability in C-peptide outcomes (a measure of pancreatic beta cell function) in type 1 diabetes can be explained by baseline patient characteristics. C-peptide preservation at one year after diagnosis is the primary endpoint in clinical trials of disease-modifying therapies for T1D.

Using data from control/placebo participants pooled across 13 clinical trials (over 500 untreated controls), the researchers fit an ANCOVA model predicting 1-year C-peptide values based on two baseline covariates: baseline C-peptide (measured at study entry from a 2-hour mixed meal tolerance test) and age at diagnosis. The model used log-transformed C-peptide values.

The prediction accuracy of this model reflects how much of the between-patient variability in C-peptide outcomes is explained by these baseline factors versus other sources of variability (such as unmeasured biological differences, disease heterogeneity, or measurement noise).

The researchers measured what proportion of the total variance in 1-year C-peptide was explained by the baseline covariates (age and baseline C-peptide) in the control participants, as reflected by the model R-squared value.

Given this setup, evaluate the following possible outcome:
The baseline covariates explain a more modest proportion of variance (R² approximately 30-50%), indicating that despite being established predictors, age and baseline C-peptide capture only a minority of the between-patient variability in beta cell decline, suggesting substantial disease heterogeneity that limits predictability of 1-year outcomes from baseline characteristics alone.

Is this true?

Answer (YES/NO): NO